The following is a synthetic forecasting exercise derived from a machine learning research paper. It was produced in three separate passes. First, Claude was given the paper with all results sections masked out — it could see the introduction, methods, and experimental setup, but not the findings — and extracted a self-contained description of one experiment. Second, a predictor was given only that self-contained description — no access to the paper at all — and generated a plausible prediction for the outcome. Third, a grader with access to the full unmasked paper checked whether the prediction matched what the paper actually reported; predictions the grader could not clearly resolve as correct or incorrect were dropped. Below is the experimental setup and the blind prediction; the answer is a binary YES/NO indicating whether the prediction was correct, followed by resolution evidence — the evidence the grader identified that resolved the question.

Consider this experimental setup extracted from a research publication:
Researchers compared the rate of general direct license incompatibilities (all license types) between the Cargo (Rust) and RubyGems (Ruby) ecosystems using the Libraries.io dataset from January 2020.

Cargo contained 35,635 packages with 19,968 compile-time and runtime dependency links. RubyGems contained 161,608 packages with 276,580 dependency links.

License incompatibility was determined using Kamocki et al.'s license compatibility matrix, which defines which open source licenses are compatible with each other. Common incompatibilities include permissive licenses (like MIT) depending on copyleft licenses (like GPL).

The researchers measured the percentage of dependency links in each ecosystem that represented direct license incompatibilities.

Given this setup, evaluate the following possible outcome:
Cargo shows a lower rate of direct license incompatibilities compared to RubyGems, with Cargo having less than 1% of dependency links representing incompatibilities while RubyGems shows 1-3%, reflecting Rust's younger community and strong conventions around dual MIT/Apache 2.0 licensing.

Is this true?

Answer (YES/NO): NO